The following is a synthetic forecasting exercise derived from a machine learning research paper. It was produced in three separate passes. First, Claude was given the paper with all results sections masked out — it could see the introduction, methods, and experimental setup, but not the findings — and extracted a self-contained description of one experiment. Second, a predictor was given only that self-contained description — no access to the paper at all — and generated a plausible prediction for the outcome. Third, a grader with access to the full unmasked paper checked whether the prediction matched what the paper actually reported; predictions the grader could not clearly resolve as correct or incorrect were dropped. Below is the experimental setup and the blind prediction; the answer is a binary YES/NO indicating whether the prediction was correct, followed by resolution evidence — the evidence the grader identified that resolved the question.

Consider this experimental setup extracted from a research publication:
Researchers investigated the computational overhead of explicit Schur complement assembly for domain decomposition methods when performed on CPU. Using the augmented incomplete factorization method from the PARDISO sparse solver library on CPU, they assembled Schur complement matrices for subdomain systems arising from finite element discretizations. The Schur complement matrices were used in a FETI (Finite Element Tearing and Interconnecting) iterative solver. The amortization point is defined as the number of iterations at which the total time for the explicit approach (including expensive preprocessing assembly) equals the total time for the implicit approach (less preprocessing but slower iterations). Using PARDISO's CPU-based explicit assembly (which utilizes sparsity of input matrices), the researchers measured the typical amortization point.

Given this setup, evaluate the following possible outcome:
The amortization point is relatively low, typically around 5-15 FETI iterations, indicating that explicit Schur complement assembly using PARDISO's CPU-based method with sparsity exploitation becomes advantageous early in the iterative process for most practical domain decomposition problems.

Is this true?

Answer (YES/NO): NO